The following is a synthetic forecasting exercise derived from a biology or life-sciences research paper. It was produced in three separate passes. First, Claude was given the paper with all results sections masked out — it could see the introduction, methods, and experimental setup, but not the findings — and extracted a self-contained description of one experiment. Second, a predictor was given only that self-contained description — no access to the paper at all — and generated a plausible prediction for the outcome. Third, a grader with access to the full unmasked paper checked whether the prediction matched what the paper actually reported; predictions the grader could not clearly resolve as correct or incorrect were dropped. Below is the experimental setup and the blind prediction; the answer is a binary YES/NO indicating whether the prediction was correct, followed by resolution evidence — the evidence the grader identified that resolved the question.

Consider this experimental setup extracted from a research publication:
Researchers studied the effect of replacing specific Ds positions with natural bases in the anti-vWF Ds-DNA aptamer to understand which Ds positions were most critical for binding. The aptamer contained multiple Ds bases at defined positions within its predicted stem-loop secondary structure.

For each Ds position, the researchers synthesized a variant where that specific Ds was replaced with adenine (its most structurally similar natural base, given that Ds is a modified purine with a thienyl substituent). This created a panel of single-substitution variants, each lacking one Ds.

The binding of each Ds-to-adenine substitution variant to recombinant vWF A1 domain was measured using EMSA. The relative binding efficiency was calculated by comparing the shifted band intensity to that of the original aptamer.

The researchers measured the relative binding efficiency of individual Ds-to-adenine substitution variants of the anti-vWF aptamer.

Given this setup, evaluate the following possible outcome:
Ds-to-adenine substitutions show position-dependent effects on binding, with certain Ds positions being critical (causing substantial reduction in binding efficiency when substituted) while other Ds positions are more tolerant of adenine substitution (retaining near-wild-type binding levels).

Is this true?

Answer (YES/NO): YES